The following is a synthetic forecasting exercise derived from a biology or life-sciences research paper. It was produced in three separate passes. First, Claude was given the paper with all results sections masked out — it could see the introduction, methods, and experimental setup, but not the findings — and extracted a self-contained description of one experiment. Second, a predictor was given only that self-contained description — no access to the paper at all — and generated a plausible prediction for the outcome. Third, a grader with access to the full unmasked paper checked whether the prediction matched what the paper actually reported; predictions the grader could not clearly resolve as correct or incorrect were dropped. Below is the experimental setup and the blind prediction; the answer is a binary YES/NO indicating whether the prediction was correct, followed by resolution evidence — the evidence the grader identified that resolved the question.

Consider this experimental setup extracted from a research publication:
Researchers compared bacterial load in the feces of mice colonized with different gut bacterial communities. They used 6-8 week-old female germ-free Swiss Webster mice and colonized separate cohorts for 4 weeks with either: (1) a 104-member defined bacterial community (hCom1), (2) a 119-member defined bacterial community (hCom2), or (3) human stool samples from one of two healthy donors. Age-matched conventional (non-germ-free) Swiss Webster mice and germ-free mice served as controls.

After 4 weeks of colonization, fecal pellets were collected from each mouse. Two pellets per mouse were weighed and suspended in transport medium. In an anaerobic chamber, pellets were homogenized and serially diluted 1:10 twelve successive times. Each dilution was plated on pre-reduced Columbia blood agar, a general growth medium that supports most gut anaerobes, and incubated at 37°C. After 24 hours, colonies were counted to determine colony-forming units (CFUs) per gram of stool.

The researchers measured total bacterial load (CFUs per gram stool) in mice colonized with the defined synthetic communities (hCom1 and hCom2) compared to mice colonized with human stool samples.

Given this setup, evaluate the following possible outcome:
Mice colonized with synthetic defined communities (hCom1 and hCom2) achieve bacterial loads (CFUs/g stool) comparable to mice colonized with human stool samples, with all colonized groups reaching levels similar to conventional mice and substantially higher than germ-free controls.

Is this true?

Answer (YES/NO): YES